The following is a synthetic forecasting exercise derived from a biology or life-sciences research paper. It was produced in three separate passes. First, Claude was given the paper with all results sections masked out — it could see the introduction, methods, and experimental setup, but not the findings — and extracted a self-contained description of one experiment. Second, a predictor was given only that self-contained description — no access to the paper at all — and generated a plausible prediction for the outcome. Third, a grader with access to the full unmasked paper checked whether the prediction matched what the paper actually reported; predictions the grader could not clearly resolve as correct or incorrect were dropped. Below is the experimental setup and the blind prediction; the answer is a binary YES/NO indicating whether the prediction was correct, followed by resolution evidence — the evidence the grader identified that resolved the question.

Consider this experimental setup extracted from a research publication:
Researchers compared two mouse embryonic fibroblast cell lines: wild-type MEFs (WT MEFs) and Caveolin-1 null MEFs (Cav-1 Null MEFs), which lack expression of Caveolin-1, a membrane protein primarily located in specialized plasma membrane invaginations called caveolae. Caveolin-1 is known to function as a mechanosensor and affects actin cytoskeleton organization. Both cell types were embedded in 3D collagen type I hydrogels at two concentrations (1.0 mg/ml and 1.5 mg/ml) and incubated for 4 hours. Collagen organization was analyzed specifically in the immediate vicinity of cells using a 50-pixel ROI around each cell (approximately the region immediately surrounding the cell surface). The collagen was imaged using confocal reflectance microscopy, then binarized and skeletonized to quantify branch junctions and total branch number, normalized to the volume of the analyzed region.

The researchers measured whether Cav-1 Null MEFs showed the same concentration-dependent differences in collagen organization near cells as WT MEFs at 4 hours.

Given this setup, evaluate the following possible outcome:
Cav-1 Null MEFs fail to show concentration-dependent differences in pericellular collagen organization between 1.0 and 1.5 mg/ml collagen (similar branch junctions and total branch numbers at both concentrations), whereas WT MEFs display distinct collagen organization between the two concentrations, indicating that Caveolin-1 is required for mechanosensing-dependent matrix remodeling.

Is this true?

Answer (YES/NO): YES